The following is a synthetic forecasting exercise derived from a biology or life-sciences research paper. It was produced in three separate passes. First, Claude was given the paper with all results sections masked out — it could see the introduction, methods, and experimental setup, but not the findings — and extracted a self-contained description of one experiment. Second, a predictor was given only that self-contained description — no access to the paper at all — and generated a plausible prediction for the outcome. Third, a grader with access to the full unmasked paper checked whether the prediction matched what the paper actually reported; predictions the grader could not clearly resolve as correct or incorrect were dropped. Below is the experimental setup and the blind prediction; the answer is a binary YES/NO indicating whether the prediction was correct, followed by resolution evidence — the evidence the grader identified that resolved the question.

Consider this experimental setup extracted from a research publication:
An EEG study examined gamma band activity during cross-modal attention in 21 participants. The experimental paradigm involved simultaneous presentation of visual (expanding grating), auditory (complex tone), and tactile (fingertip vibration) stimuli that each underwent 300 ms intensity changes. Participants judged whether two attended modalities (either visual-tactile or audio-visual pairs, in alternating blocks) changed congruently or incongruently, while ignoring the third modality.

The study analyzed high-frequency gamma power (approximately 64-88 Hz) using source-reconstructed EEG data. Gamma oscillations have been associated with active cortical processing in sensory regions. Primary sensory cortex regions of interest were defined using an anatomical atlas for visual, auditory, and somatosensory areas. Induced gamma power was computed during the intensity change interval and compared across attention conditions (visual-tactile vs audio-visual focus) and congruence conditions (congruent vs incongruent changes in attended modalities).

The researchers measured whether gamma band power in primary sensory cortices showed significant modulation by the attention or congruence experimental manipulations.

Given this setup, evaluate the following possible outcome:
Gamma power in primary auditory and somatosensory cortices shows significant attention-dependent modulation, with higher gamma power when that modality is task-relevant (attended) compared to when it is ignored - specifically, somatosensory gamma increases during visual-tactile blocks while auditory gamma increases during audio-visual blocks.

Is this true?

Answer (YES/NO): NO